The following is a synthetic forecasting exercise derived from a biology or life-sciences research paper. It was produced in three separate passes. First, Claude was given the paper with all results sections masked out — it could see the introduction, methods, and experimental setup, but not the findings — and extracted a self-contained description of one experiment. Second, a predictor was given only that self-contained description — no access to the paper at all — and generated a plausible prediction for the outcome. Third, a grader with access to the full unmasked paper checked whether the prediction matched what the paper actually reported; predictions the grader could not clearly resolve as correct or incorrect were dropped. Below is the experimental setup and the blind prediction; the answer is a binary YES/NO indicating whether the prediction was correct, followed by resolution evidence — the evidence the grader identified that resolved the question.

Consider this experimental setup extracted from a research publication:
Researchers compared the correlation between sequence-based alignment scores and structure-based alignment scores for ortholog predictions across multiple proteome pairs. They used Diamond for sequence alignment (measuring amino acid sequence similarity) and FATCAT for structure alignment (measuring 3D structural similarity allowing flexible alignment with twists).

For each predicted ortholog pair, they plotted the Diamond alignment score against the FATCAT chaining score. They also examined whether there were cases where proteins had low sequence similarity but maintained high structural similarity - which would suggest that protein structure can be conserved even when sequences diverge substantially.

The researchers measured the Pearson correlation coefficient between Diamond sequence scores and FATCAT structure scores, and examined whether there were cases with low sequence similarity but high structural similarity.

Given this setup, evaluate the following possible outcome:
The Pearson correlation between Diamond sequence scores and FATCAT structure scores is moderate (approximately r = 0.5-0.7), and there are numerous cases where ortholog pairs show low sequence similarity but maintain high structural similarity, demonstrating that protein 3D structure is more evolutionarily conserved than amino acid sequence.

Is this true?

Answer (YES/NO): NO